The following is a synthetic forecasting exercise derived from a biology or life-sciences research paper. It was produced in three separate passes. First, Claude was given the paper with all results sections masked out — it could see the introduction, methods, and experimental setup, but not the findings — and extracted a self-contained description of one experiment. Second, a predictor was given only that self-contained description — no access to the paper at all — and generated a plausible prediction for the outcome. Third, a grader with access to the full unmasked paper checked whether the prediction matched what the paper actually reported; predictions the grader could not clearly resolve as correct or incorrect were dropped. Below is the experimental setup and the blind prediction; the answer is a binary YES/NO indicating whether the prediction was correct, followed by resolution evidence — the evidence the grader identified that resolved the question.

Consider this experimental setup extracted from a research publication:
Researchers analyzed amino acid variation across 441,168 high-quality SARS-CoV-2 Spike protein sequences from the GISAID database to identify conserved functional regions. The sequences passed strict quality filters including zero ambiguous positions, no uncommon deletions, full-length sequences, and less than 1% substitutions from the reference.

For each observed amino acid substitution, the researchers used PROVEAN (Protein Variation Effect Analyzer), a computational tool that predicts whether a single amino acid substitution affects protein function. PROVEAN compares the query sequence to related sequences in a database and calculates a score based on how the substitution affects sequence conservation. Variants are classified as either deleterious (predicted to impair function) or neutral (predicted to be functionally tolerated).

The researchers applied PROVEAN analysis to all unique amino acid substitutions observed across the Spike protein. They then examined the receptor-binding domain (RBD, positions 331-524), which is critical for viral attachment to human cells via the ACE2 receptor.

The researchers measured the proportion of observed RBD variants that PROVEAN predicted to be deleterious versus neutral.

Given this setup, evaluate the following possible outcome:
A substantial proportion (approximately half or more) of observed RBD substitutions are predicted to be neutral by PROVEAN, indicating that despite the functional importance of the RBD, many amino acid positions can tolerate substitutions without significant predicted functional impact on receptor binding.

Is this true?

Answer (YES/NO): YES